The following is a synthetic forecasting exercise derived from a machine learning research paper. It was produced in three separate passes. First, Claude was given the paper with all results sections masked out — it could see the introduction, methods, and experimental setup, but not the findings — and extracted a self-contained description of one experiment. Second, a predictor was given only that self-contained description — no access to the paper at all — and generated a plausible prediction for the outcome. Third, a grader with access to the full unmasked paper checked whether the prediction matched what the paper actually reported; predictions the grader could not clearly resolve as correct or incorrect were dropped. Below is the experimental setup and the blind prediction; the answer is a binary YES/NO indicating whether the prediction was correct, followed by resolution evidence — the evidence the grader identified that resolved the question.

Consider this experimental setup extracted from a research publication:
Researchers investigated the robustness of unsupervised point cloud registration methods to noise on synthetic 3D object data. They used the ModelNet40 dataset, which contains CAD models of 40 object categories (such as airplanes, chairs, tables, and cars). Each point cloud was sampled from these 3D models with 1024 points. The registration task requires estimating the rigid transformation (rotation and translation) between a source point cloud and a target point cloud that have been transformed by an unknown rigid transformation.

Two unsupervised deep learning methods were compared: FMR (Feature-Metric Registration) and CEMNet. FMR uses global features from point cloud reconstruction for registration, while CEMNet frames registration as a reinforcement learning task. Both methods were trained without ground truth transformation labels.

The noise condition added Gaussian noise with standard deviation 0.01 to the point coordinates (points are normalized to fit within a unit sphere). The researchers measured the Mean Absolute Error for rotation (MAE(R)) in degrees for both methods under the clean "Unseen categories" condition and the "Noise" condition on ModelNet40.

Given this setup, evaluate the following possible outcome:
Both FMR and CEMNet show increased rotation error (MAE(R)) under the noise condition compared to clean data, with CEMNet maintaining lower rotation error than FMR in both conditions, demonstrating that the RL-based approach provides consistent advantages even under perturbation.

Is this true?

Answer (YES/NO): YES